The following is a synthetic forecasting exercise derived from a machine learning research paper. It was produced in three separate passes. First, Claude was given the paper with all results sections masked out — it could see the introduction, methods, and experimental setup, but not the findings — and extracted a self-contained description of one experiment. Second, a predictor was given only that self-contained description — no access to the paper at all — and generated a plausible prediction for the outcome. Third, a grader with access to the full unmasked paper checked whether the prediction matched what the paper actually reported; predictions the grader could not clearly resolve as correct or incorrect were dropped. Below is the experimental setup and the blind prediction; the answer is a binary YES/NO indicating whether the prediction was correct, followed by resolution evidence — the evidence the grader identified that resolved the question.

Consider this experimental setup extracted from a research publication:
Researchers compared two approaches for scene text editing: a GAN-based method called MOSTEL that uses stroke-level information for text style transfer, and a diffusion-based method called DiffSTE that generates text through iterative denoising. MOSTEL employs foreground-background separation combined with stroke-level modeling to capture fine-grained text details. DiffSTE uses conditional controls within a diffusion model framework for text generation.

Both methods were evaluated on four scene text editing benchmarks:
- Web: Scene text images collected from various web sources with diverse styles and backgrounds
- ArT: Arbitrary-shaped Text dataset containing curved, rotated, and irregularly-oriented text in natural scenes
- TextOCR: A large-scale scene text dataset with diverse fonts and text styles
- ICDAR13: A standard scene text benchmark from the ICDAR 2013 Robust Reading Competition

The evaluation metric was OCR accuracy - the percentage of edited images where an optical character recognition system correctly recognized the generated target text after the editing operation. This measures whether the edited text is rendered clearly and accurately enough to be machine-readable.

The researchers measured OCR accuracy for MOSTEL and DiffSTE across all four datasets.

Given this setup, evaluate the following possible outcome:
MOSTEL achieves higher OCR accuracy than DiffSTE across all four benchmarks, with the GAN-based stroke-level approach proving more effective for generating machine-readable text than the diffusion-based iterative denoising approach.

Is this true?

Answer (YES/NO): NO